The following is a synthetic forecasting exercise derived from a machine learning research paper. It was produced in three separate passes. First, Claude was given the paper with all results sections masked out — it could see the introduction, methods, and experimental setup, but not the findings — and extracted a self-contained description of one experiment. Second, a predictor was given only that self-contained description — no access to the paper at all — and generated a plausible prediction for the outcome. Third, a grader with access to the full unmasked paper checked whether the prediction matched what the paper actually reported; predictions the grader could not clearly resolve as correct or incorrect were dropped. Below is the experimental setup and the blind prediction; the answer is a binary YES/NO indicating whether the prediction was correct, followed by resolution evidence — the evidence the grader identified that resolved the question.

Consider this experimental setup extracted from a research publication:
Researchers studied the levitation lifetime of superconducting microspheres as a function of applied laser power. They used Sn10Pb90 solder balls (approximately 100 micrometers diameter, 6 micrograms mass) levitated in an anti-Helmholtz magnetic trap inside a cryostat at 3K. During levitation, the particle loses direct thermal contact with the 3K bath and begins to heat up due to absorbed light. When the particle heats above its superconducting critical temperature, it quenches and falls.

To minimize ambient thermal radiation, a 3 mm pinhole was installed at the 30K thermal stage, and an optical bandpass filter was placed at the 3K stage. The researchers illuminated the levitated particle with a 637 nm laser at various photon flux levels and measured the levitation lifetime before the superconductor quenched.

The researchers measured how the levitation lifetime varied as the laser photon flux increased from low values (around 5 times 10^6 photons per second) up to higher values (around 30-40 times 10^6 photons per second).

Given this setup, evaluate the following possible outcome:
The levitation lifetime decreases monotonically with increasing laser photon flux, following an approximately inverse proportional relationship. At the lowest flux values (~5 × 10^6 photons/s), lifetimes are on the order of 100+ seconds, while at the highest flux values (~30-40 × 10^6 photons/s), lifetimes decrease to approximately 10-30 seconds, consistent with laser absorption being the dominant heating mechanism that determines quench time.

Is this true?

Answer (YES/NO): NO